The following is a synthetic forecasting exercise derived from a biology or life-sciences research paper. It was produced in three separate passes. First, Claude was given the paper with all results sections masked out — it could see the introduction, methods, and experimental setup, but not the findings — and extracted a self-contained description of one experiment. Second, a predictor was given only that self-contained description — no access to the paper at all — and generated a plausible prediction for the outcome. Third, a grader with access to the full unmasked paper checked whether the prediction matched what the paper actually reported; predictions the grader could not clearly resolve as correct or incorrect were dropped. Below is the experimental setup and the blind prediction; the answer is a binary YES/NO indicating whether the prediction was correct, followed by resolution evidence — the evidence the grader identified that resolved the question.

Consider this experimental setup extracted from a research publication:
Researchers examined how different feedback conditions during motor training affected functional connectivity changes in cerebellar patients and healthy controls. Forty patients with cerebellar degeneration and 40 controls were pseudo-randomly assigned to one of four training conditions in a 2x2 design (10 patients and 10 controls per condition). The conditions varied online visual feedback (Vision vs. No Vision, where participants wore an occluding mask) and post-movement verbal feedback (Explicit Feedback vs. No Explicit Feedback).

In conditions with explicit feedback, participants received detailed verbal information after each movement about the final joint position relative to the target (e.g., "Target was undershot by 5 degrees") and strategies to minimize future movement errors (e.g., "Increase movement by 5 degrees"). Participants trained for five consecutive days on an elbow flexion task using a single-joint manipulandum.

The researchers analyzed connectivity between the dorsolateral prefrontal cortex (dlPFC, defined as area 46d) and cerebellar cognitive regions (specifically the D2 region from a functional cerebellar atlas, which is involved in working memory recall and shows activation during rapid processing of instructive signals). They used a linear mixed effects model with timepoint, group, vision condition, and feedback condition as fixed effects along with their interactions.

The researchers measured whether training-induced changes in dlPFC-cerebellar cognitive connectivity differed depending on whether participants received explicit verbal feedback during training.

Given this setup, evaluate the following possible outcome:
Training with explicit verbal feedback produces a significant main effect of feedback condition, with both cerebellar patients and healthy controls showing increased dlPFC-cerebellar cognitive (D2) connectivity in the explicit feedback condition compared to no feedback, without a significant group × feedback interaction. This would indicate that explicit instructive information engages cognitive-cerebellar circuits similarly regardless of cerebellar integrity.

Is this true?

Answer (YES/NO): NO